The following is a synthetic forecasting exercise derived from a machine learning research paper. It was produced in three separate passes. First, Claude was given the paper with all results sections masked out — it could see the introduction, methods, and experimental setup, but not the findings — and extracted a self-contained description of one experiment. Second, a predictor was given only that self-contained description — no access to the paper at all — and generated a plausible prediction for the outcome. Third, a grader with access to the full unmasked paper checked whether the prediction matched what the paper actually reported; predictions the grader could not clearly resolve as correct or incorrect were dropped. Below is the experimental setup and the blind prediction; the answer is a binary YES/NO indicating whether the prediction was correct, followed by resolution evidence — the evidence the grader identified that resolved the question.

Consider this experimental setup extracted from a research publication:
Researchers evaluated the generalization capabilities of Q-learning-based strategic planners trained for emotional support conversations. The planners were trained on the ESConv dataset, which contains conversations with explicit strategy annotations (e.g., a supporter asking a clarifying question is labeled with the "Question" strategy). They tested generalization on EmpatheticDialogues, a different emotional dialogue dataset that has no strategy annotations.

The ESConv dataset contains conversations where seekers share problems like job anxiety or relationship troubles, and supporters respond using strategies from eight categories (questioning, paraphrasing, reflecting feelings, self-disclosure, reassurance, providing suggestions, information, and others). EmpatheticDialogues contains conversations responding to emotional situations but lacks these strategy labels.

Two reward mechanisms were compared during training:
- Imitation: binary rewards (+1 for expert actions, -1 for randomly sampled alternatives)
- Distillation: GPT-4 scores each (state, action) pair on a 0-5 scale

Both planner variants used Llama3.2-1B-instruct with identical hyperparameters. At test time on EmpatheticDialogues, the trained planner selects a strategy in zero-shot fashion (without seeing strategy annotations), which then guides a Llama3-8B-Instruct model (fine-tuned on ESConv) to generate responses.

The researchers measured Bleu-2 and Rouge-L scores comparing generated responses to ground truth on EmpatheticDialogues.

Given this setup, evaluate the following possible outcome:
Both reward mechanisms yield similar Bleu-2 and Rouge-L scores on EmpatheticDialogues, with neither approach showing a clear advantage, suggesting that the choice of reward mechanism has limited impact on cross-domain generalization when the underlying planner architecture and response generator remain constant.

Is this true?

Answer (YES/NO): NO